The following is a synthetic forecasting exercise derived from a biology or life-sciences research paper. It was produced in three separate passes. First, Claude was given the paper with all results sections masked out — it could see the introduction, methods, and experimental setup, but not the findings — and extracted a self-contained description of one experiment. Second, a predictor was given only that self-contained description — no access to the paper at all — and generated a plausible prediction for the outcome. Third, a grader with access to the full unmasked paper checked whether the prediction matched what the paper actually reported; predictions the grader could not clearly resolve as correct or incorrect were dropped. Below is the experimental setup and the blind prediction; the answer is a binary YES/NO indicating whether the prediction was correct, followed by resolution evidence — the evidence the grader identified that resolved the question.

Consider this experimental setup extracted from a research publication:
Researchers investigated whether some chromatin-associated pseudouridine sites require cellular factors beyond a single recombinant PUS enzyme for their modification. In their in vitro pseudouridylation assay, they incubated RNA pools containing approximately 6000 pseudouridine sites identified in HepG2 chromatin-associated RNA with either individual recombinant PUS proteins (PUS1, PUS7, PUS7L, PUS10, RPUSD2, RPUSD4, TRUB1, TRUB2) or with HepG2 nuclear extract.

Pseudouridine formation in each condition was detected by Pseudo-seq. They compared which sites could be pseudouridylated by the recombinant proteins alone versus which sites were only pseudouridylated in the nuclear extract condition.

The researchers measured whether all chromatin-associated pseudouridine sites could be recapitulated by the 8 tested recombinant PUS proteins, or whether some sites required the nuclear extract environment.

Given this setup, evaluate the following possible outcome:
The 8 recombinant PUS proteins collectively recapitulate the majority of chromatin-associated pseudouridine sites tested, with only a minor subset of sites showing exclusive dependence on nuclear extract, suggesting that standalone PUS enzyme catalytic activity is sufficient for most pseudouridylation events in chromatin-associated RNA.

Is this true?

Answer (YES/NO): YES